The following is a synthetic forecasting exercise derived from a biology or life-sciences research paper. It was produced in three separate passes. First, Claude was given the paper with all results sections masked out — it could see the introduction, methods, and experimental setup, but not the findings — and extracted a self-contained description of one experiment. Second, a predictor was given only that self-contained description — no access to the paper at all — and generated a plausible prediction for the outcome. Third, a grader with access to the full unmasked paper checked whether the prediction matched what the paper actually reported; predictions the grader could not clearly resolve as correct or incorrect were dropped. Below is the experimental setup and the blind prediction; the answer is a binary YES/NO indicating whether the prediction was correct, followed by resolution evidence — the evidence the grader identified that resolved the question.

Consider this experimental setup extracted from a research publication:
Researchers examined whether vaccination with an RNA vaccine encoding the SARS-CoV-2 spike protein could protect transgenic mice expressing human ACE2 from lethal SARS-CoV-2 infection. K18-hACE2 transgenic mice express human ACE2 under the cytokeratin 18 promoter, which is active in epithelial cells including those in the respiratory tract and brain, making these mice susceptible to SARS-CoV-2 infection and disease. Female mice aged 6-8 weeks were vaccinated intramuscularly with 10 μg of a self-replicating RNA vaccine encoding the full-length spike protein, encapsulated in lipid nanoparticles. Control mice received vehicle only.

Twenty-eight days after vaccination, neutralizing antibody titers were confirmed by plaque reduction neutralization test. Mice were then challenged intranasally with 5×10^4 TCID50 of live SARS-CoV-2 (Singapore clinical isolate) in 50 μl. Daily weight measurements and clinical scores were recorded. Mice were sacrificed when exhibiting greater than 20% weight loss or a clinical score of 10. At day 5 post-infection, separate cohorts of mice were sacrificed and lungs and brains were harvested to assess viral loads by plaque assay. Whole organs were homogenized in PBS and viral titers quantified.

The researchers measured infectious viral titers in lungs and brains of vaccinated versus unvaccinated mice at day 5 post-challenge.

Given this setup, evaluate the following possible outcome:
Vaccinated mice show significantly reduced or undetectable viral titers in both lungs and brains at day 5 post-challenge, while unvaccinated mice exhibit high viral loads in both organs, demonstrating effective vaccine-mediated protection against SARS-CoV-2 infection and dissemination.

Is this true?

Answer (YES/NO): YES